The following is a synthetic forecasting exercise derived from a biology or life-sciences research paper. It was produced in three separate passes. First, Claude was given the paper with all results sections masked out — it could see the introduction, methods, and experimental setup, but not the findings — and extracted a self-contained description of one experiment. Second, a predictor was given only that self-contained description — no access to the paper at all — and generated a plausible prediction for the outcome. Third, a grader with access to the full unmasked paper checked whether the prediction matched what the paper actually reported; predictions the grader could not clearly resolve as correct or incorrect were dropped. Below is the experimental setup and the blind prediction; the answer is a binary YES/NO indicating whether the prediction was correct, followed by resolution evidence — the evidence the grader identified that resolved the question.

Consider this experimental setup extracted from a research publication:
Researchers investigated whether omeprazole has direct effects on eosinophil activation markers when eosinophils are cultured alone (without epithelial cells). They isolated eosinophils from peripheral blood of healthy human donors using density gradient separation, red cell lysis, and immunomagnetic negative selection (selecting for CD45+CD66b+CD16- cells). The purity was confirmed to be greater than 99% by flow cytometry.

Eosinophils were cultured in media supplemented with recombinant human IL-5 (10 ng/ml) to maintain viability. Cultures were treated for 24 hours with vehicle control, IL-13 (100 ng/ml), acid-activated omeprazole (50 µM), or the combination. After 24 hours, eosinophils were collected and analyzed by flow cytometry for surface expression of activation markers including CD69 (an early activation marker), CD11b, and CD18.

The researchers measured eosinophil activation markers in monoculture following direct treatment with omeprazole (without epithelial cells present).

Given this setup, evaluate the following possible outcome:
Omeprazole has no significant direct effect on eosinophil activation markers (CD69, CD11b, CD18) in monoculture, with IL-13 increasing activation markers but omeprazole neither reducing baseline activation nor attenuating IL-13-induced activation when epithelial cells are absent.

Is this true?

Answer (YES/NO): NO